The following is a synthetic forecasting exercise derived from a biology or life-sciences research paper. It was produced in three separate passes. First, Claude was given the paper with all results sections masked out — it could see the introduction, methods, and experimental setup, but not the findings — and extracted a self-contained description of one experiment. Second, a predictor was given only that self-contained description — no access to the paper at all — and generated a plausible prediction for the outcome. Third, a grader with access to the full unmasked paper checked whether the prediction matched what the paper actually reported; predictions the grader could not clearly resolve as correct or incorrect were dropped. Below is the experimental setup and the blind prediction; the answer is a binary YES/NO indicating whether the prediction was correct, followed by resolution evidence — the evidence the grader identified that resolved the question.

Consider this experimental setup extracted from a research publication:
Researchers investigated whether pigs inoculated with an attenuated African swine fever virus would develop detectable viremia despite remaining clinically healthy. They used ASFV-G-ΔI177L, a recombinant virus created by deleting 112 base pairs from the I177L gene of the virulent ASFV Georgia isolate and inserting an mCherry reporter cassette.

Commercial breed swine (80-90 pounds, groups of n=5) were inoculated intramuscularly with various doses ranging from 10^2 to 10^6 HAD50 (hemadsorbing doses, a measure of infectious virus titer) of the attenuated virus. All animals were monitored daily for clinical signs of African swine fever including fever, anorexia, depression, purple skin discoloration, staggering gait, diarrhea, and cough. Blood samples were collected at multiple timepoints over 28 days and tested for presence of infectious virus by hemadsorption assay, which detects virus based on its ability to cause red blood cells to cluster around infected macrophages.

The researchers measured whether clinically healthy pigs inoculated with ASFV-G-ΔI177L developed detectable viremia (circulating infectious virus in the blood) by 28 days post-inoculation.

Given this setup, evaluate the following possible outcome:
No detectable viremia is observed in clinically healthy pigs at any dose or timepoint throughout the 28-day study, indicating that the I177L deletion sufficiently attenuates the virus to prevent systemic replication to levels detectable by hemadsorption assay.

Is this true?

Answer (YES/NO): NO